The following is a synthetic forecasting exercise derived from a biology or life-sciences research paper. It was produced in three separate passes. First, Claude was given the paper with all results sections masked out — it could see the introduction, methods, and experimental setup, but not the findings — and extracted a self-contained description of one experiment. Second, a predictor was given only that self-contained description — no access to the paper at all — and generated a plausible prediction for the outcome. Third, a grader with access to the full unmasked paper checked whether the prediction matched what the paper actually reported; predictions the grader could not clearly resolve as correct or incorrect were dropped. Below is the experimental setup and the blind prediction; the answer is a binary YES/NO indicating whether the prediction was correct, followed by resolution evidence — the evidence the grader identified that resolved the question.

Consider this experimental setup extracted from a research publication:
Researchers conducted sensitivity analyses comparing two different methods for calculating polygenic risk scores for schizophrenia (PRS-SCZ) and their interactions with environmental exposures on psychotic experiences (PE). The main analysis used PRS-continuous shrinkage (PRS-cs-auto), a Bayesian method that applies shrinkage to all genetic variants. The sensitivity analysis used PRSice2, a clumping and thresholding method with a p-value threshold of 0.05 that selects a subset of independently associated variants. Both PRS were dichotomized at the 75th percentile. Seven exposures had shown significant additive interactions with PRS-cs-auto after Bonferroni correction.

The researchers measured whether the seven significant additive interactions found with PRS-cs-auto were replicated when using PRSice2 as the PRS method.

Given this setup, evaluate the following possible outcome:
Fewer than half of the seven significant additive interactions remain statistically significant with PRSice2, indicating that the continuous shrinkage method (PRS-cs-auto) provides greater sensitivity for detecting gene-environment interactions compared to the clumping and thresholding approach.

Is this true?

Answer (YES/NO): NO